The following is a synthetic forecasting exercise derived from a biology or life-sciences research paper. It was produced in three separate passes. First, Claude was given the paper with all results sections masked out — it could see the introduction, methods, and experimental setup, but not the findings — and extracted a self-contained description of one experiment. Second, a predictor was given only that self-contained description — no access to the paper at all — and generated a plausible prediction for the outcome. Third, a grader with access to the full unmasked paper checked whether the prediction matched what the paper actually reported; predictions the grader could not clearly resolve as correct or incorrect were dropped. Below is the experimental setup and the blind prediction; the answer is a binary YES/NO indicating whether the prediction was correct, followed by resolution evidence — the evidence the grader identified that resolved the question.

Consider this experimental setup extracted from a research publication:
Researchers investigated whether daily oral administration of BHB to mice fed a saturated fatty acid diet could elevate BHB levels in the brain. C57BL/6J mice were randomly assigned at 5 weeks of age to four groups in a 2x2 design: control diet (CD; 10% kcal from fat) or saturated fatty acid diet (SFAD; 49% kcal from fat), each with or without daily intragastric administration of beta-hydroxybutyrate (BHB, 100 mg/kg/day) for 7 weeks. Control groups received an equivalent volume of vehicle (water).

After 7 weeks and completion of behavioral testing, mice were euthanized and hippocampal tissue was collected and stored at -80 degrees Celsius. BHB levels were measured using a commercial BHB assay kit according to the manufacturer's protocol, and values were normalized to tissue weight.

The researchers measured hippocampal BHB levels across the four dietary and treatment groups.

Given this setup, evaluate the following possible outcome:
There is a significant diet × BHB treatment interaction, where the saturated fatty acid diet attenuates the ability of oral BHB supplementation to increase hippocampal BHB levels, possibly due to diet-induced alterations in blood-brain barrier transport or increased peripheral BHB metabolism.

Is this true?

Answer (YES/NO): NO